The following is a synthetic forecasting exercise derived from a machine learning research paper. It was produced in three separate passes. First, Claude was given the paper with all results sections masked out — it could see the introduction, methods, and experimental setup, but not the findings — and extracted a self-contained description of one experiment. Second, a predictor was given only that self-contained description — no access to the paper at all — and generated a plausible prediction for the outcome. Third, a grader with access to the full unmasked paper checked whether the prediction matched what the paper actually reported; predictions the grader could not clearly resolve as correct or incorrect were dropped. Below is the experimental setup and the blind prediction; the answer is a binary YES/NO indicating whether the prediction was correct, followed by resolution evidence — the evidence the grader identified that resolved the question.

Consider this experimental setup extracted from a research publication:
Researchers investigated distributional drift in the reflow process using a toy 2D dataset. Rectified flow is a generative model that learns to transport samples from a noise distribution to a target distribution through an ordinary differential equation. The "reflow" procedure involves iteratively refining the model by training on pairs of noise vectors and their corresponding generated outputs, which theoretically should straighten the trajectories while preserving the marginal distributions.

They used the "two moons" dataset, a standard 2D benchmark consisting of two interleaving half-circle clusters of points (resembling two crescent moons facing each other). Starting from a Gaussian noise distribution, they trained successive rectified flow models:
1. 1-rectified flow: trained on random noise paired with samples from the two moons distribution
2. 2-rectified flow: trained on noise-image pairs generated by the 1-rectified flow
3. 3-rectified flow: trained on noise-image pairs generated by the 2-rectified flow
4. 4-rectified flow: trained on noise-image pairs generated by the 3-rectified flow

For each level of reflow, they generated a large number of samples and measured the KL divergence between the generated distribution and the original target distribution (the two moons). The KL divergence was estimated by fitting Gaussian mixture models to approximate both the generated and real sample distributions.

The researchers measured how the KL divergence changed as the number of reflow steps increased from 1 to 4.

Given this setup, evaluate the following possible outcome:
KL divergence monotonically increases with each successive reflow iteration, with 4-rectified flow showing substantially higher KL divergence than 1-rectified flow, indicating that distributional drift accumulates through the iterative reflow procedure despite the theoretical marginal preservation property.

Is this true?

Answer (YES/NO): YES